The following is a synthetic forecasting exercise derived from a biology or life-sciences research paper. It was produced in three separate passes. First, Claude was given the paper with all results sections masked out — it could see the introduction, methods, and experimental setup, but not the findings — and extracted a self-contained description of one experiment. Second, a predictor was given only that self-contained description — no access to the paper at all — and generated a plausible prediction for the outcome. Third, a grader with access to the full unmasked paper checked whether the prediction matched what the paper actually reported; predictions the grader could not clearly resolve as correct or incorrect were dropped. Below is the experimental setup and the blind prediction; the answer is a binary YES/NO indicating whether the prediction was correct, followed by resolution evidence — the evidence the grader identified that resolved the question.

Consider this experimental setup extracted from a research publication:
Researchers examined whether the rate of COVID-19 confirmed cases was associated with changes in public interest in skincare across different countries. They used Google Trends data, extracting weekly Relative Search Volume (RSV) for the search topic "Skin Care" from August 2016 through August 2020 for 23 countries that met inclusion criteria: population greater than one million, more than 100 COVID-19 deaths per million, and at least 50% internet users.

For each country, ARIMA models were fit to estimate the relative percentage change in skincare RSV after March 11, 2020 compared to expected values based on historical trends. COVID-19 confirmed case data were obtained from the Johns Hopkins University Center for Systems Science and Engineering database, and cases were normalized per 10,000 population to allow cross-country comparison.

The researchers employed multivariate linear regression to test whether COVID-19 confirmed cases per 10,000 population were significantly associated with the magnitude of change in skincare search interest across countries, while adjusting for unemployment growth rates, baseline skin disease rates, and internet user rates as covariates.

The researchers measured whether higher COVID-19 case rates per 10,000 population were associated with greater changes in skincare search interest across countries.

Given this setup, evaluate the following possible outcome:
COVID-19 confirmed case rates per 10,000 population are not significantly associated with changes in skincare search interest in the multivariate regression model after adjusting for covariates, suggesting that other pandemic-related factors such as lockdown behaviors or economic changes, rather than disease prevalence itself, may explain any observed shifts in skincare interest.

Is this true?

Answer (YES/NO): NO